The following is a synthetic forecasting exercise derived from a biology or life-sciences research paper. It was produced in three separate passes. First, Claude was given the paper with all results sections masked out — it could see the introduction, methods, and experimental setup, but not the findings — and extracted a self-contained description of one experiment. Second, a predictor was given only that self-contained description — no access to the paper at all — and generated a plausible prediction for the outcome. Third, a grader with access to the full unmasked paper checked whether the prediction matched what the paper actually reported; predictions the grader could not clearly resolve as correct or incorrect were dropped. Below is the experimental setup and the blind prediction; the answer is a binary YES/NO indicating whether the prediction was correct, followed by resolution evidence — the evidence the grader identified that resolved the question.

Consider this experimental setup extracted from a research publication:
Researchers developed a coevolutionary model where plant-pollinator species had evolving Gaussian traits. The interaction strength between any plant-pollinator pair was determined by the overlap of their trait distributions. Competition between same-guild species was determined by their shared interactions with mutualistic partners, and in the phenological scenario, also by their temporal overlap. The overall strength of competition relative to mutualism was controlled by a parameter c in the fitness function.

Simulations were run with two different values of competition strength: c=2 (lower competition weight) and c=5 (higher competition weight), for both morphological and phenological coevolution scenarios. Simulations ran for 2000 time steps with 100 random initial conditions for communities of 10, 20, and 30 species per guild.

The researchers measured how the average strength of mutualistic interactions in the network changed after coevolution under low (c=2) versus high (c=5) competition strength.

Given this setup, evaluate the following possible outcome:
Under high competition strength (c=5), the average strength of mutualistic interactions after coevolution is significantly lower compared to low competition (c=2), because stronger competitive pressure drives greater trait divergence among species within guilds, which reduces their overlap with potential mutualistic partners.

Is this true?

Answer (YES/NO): YES